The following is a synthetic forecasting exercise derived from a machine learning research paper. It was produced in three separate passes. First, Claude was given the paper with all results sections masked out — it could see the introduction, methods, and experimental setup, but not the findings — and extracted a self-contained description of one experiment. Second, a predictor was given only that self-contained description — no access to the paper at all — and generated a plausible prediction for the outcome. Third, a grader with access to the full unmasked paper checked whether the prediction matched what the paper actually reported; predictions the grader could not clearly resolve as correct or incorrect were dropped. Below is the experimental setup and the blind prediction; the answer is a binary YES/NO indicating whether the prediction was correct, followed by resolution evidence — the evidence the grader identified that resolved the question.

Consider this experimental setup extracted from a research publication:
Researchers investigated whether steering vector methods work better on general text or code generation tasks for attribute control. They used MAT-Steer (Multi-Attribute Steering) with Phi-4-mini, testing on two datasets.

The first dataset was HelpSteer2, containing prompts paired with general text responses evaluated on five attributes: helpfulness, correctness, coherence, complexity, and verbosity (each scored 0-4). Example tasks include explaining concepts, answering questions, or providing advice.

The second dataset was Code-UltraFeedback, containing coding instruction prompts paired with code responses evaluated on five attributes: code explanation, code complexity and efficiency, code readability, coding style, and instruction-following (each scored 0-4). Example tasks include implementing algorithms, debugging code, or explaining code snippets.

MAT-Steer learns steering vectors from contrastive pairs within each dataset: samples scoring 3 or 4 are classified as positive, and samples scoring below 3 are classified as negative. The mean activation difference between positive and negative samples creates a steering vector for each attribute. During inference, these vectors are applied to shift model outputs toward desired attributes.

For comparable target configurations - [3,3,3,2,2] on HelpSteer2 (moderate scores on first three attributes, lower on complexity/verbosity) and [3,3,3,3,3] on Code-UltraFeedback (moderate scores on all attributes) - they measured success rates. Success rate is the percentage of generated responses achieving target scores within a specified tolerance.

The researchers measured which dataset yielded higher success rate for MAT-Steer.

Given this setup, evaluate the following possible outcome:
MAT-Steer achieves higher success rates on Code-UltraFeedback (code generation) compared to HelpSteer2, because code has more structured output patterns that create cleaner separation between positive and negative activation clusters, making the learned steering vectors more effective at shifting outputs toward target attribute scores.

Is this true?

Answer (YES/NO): YES